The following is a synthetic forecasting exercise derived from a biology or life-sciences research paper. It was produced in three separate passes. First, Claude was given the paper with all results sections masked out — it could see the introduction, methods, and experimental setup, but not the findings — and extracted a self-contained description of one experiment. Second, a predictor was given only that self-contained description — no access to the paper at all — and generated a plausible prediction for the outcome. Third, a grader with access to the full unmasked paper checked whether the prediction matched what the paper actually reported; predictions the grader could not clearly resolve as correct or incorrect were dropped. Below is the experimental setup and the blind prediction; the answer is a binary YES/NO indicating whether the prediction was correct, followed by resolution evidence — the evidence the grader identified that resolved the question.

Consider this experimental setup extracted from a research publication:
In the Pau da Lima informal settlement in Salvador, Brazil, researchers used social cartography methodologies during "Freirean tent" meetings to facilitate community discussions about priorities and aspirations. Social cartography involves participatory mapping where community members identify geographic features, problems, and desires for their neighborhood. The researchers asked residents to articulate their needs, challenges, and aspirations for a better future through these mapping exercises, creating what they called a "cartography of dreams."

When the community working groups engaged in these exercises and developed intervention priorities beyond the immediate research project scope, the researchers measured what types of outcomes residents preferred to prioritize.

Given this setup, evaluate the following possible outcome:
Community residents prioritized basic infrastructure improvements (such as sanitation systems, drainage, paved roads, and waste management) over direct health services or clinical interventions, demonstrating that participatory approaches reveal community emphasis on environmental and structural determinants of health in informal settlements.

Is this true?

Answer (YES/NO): NO